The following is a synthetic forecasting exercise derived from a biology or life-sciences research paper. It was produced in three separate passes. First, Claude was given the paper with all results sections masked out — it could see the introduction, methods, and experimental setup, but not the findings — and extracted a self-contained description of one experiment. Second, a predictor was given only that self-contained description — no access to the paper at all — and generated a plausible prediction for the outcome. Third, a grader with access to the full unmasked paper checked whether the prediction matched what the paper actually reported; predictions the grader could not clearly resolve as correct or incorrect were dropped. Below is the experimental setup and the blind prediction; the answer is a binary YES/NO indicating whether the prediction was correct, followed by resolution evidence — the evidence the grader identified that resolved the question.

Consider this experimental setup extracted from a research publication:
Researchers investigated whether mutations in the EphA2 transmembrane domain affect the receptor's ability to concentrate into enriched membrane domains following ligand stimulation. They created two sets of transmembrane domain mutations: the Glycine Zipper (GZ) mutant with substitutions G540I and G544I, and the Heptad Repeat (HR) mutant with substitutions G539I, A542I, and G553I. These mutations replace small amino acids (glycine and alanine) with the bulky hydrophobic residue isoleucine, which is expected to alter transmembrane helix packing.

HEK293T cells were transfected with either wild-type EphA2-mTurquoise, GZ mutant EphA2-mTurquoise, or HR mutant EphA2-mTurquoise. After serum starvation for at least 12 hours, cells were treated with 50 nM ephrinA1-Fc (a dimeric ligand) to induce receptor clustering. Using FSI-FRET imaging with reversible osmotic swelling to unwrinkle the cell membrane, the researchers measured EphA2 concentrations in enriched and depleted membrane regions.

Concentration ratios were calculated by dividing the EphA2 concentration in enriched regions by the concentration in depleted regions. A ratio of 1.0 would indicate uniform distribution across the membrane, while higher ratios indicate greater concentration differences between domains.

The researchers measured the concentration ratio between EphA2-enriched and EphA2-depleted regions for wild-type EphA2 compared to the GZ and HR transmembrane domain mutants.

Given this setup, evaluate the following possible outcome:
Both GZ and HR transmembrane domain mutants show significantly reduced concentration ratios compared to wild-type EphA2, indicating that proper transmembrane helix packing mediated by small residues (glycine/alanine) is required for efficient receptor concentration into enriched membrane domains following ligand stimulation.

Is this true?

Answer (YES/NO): YES